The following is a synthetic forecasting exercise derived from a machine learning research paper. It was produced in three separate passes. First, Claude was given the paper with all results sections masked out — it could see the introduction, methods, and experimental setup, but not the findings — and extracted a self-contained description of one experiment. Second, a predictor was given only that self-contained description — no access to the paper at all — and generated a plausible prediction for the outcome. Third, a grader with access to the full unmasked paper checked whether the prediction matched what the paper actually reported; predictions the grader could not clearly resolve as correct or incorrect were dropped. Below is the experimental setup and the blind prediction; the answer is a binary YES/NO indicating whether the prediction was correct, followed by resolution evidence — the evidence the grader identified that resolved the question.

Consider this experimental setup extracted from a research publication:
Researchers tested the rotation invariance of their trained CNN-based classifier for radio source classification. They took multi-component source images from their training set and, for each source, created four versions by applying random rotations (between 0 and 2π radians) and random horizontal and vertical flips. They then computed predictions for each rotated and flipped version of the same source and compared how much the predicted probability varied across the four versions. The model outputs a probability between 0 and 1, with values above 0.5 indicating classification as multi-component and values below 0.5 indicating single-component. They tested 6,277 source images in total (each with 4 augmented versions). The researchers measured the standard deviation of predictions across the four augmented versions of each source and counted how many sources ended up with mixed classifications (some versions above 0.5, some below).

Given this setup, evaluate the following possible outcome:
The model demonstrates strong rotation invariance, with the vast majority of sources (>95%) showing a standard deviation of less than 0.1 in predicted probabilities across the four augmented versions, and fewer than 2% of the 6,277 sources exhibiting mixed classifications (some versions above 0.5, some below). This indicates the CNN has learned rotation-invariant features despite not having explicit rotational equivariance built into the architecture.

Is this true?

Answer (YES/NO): YES